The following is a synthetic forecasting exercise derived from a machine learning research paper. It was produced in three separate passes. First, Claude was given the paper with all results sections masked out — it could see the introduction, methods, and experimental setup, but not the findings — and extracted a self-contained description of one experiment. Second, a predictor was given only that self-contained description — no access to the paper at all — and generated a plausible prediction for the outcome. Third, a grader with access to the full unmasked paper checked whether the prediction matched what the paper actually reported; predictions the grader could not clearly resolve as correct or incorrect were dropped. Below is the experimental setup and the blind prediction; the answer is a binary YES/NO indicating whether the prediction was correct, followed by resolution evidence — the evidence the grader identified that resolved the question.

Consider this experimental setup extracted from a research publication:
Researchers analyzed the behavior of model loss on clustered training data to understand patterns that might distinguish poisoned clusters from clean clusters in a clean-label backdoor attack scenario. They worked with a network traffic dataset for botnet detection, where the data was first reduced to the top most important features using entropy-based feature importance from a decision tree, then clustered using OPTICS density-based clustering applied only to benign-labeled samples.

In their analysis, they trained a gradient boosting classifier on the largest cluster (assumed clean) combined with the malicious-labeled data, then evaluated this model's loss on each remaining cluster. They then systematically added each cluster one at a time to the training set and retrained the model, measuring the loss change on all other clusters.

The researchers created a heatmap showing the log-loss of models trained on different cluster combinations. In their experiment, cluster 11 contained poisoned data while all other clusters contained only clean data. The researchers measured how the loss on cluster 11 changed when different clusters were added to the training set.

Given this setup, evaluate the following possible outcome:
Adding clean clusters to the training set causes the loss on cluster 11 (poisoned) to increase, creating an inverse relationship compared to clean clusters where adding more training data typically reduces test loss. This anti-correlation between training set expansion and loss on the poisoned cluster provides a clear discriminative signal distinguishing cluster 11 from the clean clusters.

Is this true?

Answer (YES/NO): NO